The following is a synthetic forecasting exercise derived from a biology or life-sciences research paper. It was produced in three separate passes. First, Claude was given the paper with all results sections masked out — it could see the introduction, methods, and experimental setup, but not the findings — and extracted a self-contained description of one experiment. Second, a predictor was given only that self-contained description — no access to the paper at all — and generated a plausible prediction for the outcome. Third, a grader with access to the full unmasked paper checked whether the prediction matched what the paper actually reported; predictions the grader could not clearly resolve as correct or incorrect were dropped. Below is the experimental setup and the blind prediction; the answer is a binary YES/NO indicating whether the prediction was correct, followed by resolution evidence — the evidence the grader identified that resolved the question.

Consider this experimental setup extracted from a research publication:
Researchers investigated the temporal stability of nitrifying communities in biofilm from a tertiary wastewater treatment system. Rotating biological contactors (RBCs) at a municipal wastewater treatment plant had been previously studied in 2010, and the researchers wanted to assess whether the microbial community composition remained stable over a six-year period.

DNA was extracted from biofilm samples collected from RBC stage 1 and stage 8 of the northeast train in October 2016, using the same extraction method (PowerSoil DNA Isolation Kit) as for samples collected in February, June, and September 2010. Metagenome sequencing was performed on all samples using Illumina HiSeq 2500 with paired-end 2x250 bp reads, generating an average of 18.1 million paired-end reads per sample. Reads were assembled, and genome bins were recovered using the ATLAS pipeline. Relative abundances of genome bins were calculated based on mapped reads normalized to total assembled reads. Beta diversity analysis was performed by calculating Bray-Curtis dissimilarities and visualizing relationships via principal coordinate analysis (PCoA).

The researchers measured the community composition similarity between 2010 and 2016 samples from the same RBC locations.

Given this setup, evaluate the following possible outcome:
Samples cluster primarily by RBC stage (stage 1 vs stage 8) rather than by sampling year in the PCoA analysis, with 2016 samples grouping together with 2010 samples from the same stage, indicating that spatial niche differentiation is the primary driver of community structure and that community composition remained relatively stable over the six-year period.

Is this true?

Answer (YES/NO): NO